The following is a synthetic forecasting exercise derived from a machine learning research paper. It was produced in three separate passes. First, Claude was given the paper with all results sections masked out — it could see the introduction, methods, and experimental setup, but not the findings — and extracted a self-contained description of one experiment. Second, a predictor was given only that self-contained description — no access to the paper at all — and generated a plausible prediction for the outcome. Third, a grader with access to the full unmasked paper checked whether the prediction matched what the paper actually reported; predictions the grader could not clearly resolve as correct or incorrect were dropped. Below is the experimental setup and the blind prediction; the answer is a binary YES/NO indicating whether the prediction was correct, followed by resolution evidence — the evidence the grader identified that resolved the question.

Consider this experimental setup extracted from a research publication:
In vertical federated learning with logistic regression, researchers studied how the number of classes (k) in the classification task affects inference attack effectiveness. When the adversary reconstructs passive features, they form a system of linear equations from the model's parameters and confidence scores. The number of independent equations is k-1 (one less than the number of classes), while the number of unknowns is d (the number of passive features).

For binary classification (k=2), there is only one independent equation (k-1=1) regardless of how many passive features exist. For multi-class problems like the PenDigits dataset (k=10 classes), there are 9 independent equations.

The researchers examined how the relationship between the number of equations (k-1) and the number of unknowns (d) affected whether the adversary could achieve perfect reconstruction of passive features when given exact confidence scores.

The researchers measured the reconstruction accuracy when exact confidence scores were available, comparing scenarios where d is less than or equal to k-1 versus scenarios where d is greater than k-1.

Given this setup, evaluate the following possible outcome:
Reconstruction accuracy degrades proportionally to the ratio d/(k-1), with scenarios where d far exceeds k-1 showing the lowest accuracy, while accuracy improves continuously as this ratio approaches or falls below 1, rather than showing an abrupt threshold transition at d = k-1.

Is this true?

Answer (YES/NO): NO